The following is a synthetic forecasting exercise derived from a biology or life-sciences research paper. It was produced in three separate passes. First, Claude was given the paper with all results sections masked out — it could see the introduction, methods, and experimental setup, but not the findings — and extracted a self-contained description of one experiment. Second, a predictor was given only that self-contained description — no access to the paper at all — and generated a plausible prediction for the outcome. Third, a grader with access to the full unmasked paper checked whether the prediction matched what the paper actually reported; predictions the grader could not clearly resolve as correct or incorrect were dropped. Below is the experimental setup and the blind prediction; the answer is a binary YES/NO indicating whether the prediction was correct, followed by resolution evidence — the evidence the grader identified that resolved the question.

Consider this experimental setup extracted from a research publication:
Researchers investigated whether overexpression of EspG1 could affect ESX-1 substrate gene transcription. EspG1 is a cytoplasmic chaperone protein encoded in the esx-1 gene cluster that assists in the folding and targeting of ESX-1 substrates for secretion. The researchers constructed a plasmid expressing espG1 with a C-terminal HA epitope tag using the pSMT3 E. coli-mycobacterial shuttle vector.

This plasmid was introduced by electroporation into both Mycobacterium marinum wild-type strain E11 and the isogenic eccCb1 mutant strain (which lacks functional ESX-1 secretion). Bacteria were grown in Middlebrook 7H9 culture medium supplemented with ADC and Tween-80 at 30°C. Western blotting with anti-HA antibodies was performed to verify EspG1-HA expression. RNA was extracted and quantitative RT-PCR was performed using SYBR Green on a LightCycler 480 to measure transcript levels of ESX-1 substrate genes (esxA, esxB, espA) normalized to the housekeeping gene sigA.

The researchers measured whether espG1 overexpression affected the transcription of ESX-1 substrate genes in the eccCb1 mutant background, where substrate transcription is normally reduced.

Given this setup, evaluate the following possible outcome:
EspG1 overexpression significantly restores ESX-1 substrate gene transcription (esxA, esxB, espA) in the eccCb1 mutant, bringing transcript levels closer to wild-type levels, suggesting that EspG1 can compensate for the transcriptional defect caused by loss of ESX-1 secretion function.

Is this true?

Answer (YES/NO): NO